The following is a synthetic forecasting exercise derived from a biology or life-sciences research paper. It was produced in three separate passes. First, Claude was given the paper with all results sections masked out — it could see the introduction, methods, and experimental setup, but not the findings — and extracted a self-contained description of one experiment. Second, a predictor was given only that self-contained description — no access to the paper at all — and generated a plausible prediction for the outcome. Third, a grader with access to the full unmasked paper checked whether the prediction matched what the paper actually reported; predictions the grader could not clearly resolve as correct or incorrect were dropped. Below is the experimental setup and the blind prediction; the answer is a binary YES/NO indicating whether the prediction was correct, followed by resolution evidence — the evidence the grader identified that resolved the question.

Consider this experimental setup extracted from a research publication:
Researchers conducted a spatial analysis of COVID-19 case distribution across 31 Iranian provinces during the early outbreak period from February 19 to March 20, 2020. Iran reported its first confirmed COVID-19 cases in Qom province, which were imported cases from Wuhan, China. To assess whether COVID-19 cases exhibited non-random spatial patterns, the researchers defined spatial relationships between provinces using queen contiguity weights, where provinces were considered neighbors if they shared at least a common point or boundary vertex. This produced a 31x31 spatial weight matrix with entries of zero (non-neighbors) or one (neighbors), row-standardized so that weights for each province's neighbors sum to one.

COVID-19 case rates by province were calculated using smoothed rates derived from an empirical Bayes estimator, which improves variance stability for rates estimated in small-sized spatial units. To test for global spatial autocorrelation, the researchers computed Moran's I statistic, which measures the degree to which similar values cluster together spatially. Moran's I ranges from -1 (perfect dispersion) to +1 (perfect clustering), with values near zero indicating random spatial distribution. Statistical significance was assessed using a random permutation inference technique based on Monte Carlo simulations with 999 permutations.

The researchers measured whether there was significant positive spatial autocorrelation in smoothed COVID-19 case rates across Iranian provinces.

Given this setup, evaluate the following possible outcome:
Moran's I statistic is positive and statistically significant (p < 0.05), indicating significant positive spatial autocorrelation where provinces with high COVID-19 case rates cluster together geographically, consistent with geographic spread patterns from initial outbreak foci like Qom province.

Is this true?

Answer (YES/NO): YES